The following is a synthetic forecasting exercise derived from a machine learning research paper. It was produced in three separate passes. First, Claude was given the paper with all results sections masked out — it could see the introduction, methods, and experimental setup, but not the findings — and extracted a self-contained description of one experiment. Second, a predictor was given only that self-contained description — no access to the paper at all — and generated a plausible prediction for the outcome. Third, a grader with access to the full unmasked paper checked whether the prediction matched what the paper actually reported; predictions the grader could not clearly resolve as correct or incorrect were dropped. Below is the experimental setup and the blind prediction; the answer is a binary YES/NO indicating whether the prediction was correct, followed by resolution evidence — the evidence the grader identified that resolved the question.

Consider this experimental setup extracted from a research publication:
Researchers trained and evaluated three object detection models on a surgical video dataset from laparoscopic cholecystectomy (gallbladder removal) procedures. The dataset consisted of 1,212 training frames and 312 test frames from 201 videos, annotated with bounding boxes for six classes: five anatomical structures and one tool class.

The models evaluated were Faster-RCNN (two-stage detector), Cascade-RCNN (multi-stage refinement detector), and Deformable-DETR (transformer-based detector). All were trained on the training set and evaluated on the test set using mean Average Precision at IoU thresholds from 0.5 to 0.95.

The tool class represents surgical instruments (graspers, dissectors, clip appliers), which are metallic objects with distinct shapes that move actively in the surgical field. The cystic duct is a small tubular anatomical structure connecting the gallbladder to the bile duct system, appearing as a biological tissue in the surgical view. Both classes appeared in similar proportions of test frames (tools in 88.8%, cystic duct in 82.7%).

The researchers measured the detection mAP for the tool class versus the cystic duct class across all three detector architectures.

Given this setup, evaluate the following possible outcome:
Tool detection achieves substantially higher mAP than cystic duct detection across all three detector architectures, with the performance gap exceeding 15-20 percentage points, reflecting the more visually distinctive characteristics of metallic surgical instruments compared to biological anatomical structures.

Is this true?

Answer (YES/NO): YES